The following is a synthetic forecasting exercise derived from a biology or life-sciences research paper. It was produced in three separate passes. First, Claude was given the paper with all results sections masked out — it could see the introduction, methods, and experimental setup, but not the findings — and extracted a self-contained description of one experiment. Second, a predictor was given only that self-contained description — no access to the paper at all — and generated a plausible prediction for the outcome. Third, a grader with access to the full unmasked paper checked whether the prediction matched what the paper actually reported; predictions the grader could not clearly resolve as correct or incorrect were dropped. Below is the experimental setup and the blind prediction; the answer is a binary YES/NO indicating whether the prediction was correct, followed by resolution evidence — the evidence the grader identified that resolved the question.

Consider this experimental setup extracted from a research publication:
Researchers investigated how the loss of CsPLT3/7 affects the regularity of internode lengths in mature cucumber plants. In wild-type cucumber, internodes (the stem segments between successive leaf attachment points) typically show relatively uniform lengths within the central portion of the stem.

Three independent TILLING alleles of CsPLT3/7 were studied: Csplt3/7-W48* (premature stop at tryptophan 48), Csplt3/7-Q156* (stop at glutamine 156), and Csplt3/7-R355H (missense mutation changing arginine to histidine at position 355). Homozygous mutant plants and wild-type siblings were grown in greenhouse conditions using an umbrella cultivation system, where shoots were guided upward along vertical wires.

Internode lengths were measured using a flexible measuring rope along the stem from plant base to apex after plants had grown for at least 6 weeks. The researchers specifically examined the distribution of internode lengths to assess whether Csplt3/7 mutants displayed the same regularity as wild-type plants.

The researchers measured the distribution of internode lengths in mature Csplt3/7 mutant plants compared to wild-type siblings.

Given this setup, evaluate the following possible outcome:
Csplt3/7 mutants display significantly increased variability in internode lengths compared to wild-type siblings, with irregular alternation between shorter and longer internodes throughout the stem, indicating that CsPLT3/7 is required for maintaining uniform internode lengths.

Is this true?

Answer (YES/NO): NO